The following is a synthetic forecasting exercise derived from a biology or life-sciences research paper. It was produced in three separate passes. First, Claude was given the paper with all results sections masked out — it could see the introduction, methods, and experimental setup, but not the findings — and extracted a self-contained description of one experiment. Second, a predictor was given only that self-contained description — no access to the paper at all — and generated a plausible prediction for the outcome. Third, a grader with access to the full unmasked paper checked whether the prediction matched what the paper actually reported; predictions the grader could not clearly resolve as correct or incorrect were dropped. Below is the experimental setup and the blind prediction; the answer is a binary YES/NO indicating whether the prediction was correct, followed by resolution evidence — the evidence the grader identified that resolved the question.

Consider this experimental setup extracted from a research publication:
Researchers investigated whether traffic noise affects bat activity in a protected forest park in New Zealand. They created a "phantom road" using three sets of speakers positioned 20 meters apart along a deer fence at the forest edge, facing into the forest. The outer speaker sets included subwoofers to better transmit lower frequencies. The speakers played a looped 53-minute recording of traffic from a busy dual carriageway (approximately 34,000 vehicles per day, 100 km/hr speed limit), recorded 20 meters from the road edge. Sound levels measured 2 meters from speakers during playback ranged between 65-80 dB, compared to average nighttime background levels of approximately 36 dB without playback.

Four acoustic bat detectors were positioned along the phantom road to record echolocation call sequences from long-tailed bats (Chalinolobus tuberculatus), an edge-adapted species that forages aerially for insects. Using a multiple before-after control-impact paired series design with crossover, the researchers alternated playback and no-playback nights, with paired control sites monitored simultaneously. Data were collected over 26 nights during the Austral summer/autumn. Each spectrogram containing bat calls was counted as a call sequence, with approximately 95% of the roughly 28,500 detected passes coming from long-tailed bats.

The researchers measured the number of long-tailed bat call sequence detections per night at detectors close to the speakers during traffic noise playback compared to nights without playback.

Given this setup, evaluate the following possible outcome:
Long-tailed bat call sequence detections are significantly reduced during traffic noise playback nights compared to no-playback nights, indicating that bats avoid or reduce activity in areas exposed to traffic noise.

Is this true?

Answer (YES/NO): YES